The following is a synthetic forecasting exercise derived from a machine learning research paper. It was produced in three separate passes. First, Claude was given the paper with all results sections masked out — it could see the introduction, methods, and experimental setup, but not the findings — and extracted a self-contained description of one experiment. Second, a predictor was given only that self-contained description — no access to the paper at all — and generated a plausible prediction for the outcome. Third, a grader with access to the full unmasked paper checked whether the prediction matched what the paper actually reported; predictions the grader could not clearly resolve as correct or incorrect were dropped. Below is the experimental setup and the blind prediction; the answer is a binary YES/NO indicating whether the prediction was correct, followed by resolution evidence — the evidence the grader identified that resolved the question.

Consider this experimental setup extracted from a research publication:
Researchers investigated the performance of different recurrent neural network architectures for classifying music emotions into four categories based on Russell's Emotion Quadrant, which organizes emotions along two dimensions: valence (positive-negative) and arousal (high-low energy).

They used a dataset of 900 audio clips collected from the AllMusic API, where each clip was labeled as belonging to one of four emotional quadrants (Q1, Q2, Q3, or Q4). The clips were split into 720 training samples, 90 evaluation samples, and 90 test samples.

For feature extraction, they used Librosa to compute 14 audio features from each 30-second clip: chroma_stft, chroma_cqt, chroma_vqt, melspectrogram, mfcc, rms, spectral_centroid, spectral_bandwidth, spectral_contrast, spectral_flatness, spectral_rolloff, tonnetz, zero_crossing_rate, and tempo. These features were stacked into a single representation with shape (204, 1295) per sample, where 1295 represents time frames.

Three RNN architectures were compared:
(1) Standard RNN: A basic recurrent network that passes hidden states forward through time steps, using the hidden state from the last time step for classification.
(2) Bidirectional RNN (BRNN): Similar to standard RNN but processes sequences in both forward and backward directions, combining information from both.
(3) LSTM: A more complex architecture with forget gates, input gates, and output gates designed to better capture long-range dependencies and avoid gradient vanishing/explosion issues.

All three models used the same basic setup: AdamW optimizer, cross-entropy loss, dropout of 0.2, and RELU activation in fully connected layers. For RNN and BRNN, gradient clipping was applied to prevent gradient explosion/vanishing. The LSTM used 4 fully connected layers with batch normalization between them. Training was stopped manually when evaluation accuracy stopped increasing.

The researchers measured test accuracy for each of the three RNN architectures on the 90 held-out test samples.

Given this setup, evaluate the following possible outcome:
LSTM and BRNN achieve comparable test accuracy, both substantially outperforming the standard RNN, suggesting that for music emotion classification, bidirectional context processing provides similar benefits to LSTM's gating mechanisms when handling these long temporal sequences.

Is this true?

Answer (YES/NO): NO